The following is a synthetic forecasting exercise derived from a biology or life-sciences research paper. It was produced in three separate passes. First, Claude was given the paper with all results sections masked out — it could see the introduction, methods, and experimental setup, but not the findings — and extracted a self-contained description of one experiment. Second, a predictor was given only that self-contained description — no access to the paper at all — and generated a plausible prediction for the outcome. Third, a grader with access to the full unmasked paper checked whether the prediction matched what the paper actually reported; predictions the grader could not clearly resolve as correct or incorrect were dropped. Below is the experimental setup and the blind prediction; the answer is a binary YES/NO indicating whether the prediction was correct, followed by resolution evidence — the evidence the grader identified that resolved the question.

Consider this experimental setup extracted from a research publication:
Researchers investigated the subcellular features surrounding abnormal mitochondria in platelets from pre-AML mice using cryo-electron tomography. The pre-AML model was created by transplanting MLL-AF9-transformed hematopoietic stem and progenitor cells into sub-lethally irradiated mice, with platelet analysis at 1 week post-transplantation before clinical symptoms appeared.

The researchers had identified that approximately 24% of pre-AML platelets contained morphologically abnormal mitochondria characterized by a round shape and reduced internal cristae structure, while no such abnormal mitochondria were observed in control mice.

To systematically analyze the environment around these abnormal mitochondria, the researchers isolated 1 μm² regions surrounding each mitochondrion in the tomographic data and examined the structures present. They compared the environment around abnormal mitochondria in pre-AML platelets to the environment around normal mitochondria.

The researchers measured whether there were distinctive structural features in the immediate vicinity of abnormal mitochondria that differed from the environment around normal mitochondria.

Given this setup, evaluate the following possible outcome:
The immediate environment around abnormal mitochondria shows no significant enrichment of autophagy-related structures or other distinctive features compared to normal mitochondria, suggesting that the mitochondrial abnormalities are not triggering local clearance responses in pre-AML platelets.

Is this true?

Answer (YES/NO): NO